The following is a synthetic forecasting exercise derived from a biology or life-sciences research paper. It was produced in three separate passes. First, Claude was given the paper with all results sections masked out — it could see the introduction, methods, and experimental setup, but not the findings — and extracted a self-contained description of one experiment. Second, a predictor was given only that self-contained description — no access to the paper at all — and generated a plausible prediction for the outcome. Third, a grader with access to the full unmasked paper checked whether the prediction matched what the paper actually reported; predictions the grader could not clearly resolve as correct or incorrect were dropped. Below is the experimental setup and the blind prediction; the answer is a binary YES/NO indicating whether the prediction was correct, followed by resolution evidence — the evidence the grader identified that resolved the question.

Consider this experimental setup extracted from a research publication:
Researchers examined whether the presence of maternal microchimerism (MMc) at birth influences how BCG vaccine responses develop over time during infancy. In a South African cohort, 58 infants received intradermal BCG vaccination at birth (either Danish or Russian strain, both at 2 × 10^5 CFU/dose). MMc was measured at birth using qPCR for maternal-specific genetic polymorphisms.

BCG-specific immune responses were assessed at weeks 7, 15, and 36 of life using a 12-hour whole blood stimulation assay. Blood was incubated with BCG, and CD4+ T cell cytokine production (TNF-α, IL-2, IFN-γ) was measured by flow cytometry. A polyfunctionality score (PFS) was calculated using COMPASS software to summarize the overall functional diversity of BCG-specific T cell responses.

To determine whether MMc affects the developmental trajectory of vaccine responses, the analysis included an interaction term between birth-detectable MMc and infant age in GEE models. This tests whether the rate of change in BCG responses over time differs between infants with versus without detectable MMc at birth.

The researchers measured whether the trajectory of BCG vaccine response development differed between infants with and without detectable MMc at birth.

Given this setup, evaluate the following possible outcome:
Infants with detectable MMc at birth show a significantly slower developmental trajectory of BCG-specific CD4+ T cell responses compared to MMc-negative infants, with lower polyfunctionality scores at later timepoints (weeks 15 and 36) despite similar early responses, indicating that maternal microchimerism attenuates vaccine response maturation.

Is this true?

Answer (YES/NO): NO